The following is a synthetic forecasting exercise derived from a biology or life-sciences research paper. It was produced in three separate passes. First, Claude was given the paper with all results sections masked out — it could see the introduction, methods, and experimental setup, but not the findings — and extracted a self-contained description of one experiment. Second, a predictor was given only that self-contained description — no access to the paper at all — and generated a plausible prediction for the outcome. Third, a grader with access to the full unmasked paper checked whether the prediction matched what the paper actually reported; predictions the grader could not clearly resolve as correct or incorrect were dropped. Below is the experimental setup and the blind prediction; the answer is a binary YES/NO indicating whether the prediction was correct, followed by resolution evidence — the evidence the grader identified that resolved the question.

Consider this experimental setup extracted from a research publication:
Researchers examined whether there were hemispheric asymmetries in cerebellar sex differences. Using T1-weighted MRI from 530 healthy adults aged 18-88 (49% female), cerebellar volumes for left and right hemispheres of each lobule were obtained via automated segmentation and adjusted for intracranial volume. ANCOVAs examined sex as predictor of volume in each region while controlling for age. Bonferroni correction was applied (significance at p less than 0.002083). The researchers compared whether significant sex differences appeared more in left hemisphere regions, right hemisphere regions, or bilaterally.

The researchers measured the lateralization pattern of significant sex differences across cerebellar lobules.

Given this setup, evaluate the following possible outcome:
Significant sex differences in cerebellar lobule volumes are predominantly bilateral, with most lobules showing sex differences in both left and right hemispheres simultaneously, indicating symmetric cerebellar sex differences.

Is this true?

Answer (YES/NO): YES